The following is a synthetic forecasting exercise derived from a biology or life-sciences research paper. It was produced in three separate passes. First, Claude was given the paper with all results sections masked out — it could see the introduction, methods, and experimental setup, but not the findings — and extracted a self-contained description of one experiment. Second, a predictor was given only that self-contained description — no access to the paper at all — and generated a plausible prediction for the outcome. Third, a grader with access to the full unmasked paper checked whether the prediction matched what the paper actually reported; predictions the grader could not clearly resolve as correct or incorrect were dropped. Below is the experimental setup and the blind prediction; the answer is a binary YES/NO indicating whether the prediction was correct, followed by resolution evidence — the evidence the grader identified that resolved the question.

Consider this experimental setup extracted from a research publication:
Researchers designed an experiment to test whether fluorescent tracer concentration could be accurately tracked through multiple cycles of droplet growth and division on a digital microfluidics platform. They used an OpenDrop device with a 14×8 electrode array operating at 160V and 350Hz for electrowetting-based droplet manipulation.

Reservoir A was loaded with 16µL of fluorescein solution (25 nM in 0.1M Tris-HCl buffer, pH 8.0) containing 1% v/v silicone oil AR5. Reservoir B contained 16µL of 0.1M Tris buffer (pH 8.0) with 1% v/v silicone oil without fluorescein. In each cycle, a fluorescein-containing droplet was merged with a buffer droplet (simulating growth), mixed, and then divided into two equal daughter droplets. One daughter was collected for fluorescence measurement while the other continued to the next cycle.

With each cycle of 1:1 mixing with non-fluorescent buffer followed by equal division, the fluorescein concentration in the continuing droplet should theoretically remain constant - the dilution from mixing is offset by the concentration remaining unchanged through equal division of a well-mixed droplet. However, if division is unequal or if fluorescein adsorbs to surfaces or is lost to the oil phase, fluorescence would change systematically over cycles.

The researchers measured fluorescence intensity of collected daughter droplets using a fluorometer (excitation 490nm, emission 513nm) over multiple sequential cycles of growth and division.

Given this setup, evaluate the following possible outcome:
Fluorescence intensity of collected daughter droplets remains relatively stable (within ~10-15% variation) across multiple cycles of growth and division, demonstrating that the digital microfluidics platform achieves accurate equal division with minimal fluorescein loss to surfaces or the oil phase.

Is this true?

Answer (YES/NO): YES